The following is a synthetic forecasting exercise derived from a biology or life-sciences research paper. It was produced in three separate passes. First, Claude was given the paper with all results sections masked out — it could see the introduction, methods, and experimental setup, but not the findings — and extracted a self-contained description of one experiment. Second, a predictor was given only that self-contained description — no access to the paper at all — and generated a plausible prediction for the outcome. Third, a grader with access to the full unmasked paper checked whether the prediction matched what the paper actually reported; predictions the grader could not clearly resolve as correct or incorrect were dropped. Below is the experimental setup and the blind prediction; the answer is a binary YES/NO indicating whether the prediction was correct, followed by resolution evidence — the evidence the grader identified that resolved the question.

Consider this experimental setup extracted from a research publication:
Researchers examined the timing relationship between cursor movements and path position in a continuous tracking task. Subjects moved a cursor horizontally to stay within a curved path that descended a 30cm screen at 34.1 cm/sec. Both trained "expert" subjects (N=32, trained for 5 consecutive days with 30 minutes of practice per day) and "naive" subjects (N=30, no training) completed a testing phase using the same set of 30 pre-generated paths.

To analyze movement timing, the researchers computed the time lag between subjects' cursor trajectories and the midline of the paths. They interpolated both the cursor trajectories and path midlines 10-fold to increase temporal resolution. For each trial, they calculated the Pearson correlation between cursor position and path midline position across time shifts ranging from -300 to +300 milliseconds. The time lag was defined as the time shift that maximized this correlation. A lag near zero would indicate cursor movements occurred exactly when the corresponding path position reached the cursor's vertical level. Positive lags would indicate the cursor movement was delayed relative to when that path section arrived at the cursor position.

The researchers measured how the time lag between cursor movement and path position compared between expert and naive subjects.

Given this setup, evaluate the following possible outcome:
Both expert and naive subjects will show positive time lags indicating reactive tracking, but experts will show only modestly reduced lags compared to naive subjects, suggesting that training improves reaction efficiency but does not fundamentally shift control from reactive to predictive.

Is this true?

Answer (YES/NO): NO